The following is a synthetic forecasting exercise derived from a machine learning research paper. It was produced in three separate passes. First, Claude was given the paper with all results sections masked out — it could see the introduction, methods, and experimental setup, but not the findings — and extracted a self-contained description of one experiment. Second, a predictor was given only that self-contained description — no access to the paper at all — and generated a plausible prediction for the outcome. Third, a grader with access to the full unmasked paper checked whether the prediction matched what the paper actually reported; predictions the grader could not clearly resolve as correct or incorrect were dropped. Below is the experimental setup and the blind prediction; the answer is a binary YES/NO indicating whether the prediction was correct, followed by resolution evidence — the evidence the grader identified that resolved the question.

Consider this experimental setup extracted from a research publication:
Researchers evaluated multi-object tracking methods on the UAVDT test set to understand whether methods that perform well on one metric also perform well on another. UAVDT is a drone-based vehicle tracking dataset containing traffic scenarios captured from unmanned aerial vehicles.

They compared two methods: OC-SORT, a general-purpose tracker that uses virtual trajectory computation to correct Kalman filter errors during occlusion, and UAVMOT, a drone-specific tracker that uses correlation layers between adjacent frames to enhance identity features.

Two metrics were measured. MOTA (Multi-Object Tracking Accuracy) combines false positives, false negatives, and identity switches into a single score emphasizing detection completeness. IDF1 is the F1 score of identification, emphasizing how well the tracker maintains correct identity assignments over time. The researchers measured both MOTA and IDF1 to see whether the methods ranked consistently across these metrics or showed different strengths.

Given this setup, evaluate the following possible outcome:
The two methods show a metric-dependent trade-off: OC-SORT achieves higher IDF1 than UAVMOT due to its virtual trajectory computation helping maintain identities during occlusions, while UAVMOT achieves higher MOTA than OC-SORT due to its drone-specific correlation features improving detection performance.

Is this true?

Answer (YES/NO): NO